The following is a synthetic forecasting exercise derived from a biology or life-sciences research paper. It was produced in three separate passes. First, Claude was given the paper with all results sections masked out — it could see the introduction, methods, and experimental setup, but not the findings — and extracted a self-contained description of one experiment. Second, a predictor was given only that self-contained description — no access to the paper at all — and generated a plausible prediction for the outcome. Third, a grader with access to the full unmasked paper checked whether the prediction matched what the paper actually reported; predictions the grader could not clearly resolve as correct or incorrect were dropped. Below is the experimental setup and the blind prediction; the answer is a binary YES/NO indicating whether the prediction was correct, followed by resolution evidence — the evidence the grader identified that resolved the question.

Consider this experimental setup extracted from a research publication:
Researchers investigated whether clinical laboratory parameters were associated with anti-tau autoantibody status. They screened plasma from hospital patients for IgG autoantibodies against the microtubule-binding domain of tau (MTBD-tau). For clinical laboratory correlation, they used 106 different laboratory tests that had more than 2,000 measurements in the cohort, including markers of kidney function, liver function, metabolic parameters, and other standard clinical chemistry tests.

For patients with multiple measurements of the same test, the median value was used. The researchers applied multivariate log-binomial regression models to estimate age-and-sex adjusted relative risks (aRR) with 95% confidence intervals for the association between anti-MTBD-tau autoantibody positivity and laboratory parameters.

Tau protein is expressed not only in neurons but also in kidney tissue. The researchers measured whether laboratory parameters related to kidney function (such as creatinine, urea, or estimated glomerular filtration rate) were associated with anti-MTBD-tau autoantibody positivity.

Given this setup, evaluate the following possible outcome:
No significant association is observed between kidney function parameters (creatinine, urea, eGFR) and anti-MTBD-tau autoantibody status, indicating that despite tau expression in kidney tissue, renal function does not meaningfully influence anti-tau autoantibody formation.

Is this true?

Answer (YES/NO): NO